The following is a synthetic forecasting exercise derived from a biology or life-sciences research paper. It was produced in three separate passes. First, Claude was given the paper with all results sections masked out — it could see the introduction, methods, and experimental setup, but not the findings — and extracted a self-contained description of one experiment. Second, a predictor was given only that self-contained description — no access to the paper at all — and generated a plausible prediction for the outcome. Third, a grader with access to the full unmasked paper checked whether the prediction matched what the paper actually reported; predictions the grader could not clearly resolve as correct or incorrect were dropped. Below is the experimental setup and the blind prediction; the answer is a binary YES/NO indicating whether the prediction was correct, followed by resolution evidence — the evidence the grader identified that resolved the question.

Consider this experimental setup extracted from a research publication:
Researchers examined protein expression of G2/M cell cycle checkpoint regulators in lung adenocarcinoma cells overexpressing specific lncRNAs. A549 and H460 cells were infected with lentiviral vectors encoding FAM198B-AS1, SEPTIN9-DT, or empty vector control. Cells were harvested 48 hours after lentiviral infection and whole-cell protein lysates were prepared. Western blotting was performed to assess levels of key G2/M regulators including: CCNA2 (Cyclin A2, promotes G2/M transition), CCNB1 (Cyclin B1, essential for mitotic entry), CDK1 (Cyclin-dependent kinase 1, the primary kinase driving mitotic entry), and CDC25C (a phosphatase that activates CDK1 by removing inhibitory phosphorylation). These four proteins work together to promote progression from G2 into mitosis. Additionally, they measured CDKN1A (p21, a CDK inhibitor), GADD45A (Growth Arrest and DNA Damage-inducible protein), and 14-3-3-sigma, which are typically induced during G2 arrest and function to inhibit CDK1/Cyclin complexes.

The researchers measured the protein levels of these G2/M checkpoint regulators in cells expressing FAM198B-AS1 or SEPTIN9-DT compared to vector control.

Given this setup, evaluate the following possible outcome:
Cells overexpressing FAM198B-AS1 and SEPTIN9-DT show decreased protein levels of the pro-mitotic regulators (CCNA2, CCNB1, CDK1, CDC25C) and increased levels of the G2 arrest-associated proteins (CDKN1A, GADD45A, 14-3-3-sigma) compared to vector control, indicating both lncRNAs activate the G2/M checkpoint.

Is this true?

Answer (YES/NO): YES